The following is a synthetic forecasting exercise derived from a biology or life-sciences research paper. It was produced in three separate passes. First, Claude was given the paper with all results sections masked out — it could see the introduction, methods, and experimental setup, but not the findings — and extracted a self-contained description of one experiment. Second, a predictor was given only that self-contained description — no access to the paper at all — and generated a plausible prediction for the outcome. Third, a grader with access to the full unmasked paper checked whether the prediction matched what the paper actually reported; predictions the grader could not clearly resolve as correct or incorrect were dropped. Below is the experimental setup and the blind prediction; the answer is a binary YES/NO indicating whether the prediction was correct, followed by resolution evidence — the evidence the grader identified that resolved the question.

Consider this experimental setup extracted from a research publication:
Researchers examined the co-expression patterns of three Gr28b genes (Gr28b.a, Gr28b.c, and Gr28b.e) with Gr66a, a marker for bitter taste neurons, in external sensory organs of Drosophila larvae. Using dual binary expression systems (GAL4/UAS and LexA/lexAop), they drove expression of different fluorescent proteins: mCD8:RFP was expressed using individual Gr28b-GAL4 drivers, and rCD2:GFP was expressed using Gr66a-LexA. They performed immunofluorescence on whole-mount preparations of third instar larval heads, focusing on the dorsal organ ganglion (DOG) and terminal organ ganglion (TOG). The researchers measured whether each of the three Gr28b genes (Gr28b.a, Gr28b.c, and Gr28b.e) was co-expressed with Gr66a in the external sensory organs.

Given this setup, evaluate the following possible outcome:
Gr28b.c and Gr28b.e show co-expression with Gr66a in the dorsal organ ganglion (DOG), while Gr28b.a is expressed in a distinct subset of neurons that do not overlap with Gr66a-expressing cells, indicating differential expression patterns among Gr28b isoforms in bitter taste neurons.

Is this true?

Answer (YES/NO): NO